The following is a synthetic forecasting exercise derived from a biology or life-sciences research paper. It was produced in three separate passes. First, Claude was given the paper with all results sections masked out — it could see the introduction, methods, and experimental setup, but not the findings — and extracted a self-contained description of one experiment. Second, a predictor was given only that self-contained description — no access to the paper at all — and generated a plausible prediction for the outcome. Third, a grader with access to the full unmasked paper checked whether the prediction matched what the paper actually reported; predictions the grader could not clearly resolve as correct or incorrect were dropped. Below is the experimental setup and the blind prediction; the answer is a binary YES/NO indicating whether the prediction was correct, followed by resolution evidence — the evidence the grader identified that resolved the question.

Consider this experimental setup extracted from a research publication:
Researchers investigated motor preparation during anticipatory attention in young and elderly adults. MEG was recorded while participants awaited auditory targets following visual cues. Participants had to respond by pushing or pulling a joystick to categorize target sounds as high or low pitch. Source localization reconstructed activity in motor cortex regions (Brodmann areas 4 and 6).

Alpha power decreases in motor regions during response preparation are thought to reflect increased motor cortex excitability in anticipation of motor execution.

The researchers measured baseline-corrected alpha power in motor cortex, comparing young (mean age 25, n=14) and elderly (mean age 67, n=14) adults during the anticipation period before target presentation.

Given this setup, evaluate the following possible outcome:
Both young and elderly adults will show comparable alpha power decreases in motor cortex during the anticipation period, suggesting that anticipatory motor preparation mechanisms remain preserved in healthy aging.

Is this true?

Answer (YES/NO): NO